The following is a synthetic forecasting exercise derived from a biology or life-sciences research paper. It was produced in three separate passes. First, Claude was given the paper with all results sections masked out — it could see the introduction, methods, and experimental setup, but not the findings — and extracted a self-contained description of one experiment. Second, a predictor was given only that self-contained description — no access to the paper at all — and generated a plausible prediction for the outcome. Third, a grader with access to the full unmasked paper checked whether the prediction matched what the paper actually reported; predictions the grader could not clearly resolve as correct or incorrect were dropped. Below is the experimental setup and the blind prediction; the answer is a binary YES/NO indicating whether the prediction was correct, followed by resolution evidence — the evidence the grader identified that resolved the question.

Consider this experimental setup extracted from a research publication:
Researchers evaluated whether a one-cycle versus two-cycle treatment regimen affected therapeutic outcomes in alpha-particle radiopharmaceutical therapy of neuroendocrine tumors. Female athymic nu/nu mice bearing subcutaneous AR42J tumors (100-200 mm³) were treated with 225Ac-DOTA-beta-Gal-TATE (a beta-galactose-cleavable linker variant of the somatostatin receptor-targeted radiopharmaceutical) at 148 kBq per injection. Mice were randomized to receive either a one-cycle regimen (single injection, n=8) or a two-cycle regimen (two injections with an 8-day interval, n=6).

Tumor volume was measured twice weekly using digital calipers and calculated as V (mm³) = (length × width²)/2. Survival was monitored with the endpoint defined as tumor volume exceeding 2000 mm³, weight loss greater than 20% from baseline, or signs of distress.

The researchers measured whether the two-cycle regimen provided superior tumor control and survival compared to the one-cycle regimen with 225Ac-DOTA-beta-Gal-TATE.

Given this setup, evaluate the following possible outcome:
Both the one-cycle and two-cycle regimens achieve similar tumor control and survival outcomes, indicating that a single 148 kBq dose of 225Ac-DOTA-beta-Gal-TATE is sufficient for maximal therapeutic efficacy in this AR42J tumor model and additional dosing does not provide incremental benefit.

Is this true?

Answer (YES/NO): NO